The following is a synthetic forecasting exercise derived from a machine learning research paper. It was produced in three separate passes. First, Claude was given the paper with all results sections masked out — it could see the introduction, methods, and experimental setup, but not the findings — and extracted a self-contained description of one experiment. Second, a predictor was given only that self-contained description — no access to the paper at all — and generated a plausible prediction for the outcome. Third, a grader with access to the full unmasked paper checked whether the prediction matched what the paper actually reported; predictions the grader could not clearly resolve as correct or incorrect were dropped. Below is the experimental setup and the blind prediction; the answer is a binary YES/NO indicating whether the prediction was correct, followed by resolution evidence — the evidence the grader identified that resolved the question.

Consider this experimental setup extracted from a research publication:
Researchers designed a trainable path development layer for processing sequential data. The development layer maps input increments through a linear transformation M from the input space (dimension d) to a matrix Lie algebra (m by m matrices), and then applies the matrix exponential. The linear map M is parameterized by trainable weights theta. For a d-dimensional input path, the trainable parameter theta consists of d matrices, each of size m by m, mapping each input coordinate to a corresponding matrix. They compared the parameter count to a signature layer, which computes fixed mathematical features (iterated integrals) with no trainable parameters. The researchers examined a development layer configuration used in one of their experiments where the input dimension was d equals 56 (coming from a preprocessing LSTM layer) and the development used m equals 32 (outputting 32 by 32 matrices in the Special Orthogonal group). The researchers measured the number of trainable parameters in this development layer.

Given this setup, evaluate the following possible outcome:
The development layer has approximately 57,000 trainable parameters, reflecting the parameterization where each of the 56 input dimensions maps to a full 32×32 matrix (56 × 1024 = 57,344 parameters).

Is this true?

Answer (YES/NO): YES